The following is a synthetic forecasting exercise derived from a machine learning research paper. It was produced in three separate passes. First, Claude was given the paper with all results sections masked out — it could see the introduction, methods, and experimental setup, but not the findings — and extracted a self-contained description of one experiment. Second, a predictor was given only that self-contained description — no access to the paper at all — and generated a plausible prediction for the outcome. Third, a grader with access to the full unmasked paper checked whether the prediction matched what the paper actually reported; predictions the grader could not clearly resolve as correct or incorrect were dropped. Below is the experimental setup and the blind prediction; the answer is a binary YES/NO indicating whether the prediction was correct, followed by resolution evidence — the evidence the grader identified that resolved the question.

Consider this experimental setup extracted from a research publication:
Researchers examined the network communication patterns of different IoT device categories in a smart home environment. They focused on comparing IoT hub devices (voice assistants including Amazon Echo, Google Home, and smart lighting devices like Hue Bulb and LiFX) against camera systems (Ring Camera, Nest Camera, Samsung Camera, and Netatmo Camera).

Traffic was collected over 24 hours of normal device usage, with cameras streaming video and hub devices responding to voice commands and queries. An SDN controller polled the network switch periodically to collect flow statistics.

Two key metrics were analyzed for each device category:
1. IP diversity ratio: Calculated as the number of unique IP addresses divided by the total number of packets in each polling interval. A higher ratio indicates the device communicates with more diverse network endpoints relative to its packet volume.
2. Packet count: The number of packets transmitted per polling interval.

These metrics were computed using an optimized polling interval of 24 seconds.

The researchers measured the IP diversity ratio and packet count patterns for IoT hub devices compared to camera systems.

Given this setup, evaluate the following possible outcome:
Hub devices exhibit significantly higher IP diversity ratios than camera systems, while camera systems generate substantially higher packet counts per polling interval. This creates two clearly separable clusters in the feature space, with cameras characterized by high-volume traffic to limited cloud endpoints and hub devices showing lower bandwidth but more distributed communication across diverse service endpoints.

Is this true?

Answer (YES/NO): NO